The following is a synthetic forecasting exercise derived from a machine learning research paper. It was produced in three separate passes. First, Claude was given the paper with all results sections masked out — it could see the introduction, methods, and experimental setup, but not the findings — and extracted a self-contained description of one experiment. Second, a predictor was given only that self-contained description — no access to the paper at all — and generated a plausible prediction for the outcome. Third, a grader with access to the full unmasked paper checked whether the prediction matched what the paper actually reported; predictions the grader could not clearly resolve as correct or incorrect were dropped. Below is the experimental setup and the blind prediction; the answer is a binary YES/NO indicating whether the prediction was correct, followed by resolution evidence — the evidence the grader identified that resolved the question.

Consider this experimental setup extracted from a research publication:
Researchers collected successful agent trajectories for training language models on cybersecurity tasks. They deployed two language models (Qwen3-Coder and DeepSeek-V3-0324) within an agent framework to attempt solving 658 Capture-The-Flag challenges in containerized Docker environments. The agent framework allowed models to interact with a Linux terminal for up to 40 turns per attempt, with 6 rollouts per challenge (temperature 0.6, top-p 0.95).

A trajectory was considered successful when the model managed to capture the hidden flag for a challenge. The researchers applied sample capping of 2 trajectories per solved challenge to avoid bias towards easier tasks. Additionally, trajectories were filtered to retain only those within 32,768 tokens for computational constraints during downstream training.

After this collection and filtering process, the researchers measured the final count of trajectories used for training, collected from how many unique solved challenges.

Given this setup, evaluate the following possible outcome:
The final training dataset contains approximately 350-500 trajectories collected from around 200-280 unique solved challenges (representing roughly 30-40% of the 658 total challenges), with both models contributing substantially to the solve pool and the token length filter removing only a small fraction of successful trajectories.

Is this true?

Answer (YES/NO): NO